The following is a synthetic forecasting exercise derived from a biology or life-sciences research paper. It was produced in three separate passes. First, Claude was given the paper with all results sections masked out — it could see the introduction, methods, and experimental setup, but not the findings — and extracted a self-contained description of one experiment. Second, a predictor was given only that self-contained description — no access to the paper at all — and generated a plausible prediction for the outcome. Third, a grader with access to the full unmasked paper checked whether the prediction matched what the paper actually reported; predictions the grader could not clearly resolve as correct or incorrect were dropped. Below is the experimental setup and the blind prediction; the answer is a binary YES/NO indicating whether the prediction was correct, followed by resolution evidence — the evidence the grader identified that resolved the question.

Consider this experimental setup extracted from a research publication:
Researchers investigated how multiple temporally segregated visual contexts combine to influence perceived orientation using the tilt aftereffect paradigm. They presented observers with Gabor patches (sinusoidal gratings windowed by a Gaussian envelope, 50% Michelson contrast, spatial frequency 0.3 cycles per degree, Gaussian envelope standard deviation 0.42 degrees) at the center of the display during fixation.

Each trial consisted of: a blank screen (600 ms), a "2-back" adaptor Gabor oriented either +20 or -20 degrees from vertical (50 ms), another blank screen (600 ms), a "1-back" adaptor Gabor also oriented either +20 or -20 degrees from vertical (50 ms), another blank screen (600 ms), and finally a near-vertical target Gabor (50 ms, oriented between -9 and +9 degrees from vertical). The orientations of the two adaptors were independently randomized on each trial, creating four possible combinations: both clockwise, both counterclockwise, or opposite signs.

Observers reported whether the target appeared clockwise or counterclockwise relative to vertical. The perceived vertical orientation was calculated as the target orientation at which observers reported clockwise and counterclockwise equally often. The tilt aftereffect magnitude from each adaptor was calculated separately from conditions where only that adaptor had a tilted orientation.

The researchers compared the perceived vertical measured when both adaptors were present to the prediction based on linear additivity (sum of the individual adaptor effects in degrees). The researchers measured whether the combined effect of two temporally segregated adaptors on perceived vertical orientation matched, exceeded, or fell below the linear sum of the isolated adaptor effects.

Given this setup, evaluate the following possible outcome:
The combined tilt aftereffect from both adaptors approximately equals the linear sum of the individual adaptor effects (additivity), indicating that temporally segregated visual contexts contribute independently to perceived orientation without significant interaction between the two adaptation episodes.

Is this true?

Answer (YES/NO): YES